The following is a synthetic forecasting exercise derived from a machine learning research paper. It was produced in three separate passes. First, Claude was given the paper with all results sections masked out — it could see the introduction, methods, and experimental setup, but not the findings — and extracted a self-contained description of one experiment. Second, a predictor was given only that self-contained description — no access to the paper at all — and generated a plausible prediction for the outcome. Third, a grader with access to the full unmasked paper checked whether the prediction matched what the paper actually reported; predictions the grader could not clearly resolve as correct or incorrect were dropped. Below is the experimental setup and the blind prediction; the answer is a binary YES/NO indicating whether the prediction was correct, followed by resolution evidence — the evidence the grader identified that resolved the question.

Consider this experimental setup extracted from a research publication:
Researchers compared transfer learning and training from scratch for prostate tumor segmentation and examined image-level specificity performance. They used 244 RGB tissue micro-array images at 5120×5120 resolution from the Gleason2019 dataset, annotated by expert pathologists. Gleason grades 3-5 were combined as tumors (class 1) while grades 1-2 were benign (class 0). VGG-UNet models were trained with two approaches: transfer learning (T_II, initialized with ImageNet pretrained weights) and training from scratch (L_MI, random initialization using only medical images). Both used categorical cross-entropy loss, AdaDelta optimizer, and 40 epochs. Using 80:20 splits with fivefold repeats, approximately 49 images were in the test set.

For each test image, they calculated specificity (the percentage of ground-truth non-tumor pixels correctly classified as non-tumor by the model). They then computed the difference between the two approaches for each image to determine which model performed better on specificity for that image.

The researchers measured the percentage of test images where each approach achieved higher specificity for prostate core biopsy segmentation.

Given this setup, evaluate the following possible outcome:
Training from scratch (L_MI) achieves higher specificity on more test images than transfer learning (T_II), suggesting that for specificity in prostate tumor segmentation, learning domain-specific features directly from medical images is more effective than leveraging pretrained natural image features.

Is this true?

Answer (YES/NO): NO